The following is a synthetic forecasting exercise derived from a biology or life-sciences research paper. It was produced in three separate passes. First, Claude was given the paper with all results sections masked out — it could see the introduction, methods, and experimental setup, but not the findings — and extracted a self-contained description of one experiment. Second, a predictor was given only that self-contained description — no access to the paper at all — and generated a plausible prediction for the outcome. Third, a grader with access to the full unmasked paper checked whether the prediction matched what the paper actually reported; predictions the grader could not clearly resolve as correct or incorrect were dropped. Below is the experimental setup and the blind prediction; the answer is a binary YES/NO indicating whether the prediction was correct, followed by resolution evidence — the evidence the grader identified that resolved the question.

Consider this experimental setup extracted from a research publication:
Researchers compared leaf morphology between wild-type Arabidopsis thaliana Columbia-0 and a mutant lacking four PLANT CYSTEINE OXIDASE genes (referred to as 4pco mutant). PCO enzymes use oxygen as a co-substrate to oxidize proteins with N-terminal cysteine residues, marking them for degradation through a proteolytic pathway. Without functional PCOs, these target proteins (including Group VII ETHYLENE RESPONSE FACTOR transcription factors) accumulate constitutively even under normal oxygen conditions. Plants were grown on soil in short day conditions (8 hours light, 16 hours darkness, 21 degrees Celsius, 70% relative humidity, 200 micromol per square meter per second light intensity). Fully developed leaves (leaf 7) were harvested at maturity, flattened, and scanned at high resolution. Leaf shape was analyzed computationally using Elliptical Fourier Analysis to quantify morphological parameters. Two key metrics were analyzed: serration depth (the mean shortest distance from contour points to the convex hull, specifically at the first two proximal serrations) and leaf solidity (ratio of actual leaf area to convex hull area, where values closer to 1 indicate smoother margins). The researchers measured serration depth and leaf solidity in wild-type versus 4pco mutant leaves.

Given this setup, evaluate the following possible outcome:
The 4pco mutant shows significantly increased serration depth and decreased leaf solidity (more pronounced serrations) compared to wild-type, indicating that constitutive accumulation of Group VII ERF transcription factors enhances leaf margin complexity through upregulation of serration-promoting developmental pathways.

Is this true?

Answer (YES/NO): YES